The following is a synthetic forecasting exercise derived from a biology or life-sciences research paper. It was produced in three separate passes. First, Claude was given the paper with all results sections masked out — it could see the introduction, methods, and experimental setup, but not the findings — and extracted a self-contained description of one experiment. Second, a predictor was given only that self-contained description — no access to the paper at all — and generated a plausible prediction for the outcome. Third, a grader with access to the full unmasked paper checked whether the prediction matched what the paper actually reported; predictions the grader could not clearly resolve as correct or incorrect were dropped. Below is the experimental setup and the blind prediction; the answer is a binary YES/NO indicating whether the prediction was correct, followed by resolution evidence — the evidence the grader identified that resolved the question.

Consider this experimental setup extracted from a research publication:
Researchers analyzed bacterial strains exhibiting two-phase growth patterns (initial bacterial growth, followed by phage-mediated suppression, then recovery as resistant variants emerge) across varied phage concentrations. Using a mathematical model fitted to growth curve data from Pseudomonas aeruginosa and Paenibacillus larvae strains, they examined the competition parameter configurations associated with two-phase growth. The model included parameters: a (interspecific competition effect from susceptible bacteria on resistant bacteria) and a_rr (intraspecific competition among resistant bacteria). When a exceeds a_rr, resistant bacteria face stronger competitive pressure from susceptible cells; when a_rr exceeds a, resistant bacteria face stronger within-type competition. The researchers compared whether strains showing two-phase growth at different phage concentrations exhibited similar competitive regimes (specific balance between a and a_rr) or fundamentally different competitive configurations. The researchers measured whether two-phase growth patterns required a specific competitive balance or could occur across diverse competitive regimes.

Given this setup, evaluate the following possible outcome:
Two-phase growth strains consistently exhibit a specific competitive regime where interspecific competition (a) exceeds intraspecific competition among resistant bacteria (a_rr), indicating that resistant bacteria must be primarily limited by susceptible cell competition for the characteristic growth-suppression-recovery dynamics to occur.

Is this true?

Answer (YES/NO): NO